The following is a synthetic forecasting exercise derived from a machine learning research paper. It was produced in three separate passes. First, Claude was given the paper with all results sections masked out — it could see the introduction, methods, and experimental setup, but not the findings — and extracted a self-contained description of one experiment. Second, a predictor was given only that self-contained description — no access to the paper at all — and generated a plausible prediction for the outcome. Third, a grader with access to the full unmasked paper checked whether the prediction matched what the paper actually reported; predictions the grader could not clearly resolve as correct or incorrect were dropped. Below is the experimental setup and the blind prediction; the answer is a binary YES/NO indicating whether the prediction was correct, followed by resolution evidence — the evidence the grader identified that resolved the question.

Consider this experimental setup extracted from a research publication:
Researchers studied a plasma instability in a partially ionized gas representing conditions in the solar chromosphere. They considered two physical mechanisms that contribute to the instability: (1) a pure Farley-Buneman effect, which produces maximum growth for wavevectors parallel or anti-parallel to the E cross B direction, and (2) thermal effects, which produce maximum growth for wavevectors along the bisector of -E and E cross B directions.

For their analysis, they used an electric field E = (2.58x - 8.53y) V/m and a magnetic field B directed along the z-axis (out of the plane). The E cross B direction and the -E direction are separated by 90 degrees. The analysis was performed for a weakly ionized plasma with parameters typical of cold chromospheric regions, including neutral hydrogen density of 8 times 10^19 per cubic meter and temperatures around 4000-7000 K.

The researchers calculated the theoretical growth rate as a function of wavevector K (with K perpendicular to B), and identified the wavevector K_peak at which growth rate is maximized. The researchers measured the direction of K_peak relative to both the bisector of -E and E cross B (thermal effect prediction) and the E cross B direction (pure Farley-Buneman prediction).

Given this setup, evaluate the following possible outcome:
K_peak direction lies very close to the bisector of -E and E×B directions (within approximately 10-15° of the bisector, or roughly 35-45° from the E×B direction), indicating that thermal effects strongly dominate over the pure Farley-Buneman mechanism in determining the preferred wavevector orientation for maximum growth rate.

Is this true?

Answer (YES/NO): NO